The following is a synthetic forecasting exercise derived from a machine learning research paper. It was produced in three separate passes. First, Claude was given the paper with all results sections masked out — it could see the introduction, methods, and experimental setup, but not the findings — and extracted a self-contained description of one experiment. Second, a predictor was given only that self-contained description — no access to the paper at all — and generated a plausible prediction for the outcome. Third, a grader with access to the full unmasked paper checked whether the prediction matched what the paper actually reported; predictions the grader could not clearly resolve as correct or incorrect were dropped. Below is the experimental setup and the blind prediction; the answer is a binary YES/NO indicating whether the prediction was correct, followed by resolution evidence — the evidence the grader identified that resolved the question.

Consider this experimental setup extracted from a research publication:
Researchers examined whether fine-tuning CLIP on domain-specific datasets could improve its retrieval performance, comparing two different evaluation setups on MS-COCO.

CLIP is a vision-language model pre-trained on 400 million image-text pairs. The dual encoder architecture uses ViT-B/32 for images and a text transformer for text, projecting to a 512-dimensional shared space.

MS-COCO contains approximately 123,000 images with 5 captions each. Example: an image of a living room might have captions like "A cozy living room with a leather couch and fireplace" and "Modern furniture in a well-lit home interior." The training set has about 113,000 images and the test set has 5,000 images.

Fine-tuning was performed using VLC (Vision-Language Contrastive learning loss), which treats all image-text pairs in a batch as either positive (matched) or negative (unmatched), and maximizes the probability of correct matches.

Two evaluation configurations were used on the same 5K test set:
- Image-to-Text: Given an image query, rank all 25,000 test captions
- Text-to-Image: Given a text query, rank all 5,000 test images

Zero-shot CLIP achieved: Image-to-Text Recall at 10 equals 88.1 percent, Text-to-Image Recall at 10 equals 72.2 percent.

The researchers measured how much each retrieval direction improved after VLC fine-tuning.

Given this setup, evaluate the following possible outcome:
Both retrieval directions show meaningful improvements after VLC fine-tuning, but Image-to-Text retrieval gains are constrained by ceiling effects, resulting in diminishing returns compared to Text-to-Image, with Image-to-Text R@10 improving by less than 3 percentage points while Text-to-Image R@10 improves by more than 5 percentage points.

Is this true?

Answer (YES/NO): NO